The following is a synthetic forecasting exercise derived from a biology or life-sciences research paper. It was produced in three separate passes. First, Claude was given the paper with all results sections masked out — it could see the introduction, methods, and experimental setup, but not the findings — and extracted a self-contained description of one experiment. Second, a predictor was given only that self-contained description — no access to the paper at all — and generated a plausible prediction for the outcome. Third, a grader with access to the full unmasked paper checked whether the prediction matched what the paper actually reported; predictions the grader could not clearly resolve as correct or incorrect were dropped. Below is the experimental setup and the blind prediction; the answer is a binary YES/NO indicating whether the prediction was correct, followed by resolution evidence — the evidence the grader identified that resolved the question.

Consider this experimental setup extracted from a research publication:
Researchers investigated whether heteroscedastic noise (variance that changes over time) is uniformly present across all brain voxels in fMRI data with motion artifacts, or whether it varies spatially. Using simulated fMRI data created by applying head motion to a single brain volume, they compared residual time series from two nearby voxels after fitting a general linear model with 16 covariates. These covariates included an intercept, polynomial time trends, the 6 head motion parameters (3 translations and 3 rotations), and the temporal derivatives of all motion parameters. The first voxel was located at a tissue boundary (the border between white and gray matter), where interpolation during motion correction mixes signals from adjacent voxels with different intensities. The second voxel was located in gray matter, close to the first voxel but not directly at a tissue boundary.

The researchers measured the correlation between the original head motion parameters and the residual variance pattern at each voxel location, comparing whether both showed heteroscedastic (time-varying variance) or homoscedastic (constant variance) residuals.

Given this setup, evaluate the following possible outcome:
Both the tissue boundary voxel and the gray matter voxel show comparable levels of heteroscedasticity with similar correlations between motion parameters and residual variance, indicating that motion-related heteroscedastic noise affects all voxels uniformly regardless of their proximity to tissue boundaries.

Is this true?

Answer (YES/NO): NO